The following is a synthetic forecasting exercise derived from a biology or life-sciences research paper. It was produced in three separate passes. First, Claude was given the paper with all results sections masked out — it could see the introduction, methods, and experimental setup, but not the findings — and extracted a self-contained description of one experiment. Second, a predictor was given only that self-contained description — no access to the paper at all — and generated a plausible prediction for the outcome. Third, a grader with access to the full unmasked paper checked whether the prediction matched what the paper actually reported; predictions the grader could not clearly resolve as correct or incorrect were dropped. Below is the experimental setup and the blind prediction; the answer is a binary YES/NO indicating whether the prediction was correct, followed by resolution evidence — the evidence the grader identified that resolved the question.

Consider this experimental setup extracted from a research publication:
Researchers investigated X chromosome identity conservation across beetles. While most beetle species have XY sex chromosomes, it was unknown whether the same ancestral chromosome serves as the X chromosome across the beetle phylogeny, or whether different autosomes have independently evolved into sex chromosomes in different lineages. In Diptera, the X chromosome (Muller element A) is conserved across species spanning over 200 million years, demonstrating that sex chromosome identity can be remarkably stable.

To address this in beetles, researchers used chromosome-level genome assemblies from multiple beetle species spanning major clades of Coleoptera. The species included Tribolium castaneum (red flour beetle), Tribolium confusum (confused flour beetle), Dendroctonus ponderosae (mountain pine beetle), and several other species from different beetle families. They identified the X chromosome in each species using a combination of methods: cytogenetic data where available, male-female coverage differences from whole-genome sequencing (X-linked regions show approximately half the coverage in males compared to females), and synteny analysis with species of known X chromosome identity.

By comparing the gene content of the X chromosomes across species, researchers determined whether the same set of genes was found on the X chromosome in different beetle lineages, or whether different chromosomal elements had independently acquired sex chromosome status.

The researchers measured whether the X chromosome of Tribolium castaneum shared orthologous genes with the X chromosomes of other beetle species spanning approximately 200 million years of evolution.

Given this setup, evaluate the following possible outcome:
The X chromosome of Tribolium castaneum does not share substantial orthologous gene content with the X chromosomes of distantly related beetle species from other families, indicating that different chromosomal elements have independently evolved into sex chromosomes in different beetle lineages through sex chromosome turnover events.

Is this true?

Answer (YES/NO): NO